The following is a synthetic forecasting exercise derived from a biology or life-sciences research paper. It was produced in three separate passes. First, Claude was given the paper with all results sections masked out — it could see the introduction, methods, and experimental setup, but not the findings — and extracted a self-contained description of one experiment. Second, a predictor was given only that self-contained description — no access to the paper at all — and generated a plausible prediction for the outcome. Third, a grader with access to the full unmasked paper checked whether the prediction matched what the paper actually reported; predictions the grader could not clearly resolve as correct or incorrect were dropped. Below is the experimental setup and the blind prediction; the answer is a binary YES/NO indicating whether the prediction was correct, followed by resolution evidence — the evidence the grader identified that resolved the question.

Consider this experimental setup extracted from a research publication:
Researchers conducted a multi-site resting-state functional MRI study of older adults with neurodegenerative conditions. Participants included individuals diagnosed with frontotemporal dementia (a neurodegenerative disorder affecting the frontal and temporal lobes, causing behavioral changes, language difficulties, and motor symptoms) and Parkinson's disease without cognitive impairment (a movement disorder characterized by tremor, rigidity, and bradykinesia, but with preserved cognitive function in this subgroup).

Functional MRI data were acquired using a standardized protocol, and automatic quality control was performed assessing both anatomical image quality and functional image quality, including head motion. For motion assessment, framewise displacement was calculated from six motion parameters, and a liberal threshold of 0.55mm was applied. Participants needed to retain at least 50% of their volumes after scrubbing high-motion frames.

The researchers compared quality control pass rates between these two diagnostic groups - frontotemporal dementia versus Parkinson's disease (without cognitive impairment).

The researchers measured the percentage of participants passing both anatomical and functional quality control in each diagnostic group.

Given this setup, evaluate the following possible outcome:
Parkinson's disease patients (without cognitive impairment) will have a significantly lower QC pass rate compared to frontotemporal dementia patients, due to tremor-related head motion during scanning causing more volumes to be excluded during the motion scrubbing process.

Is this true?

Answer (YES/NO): NO